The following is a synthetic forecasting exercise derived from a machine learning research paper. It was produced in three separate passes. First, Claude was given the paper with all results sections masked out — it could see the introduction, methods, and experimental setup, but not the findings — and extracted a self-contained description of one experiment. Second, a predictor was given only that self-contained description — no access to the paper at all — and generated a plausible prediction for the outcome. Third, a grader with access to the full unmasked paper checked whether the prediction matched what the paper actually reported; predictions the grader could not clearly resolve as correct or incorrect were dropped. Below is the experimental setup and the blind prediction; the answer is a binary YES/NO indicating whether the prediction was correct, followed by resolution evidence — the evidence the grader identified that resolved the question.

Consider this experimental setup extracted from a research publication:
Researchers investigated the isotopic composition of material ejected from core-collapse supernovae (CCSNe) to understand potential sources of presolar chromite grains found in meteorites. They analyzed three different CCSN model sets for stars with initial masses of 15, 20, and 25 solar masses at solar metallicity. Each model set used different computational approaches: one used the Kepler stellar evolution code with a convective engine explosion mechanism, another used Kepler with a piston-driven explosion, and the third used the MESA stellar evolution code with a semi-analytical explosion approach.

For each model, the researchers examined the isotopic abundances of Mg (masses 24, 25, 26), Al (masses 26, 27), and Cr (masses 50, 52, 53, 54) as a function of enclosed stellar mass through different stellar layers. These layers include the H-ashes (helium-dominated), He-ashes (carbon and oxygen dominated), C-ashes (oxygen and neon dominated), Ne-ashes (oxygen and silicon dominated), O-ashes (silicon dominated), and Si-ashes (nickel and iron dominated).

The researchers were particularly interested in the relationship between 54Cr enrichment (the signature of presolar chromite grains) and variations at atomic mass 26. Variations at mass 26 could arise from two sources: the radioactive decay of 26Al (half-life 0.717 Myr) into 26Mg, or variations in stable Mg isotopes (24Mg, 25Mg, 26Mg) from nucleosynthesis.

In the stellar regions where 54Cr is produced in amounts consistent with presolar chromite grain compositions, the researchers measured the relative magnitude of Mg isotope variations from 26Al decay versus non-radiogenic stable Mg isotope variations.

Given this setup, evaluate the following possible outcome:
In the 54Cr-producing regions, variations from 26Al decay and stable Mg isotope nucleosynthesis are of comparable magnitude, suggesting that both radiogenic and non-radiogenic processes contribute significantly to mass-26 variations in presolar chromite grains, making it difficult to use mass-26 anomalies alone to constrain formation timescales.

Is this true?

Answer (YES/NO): NO